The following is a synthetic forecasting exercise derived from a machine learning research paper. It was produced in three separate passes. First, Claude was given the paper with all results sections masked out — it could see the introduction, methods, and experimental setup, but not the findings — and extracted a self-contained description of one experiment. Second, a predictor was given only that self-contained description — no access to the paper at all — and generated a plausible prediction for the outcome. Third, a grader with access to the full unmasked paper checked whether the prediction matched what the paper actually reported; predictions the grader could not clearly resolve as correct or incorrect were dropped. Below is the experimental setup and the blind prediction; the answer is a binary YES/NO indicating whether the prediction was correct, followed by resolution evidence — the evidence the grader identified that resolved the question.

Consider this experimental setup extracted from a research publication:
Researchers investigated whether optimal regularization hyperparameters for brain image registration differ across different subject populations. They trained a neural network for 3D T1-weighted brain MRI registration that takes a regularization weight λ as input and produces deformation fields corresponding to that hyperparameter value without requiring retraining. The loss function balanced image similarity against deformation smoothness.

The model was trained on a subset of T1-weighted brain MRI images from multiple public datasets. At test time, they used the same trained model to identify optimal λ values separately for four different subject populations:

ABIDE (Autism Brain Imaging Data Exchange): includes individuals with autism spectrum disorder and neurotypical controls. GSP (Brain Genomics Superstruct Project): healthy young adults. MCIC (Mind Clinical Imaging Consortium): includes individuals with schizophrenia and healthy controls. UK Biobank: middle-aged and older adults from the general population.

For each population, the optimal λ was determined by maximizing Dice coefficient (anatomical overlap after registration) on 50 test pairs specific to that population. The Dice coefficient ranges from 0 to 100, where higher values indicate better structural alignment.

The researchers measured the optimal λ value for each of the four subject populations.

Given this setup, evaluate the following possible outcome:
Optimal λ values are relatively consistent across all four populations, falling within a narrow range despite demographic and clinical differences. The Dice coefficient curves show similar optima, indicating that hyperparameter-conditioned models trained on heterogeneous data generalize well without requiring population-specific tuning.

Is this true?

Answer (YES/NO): NO